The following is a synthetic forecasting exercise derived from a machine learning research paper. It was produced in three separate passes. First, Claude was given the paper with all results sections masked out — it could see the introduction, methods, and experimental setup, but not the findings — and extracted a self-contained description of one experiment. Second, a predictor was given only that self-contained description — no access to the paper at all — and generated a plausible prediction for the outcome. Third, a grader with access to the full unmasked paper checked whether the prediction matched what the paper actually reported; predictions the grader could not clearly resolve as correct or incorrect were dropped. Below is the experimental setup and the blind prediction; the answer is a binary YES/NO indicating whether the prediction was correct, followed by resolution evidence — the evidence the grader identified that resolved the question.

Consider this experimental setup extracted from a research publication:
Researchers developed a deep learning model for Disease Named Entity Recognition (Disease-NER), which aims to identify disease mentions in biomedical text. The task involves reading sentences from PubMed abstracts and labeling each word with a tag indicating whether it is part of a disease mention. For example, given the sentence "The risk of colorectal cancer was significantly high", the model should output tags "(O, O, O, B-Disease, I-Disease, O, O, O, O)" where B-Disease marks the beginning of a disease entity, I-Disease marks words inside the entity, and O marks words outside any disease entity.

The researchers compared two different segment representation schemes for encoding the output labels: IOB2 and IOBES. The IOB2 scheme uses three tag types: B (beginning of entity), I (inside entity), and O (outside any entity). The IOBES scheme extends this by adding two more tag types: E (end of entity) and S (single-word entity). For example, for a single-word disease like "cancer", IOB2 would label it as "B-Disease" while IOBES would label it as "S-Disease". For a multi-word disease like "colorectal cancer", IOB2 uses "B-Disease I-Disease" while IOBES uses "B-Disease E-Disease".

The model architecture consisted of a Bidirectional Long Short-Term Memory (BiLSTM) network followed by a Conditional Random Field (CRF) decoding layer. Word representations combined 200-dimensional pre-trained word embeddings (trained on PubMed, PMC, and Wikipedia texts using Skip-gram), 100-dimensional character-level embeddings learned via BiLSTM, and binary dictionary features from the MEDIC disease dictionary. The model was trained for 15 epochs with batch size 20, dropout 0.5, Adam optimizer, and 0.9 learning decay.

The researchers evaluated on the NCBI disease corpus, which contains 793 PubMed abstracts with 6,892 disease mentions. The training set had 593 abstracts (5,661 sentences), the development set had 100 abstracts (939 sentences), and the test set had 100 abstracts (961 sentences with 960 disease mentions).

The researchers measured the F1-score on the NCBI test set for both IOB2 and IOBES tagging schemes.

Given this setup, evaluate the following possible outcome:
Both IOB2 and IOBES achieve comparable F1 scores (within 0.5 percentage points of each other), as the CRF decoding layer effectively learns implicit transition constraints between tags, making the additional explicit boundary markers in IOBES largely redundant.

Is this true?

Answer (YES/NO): YES